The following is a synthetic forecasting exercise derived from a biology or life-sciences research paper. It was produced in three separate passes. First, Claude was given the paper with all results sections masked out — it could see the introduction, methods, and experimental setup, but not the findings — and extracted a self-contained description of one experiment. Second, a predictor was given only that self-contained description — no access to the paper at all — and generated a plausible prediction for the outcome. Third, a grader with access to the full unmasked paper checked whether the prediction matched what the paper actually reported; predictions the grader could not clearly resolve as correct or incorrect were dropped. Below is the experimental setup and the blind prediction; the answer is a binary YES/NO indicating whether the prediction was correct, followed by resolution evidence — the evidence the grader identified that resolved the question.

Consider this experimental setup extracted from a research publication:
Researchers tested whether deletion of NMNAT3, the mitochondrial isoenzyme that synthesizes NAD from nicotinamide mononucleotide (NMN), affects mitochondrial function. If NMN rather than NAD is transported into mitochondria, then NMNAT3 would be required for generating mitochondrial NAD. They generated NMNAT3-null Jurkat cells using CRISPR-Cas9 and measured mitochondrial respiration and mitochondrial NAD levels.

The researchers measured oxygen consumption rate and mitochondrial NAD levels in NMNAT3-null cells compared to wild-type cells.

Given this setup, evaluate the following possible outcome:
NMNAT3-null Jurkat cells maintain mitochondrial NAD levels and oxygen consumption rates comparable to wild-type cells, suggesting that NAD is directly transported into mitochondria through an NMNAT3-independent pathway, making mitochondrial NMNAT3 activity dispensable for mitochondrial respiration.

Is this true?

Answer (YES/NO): YES